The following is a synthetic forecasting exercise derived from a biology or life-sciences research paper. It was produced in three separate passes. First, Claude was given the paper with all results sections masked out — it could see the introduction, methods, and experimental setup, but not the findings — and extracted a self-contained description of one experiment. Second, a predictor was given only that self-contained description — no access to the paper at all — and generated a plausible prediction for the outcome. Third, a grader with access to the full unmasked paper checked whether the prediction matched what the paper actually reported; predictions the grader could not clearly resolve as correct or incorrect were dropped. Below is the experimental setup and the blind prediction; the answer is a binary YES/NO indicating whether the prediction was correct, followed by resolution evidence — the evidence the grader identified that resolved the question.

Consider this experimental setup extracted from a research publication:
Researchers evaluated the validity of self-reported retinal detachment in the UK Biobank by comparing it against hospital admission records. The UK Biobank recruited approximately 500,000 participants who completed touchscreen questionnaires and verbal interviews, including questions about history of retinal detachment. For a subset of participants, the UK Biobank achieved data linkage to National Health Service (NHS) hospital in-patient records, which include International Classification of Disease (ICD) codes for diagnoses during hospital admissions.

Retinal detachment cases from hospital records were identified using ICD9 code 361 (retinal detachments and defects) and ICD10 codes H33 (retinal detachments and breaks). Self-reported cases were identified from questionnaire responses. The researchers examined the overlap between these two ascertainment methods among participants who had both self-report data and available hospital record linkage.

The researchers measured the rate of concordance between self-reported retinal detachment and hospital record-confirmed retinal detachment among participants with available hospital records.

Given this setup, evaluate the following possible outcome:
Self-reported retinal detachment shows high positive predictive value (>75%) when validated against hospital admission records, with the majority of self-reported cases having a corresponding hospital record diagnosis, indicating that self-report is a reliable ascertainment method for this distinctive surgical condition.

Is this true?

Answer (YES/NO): NO